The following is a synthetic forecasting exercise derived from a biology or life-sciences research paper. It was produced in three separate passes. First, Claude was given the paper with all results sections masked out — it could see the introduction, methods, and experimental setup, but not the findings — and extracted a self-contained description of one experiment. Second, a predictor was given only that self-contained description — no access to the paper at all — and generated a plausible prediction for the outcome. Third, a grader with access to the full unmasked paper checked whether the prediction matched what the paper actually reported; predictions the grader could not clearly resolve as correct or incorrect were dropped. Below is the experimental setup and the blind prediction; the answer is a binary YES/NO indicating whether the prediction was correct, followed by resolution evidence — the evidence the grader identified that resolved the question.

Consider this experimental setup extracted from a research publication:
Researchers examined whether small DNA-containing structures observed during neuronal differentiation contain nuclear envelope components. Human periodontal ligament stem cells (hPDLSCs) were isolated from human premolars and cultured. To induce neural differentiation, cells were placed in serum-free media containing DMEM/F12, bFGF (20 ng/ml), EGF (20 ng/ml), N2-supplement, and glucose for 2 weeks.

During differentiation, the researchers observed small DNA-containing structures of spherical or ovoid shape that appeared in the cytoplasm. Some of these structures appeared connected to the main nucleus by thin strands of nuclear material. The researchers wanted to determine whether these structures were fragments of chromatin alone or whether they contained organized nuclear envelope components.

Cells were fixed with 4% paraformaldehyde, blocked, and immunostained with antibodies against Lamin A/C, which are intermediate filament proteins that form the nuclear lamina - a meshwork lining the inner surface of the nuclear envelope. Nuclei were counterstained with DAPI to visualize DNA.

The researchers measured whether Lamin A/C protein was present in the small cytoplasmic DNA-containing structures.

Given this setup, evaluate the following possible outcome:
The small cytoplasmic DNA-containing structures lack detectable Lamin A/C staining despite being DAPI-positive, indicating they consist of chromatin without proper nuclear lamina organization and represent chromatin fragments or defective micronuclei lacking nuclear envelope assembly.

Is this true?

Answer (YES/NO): NO